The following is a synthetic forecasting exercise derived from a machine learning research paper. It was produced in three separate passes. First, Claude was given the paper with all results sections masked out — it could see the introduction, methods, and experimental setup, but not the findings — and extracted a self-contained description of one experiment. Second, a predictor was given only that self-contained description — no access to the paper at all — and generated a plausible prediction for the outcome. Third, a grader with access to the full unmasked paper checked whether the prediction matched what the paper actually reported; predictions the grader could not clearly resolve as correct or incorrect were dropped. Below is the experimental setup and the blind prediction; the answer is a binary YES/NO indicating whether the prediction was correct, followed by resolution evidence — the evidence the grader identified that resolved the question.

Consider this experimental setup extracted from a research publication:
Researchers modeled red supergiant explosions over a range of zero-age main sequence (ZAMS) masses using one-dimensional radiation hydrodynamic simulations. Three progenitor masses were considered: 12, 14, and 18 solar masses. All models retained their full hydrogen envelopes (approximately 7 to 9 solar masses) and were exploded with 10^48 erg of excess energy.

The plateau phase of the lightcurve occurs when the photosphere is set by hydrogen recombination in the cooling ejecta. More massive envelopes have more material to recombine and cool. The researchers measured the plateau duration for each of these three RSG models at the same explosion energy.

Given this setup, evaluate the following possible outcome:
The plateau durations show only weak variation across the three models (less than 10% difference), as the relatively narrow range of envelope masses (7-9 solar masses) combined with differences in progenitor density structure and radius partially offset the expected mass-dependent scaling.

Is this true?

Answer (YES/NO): NO